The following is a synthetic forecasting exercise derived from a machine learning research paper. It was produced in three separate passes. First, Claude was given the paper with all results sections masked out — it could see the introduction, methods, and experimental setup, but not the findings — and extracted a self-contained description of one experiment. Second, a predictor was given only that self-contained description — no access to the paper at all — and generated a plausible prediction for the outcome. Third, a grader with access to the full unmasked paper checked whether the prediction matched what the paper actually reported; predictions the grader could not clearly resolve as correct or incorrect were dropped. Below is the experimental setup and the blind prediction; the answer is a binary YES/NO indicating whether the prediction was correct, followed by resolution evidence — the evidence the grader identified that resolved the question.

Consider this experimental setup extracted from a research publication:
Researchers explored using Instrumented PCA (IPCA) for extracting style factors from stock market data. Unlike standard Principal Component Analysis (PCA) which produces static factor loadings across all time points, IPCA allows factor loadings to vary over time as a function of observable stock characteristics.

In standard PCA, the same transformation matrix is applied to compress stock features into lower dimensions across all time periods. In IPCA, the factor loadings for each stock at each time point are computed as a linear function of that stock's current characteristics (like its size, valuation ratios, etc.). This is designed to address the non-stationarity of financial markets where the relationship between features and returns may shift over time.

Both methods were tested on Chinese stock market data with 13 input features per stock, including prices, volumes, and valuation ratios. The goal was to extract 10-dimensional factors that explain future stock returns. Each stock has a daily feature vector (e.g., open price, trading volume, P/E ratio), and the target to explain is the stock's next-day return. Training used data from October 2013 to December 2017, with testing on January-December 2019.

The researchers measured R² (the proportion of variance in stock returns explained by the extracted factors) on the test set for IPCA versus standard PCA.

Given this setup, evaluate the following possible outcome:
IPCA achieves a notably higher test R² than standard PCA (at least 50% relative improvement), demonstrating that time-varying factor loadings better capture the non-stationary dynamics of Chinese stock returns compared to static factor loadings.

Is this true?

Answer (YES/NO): NO